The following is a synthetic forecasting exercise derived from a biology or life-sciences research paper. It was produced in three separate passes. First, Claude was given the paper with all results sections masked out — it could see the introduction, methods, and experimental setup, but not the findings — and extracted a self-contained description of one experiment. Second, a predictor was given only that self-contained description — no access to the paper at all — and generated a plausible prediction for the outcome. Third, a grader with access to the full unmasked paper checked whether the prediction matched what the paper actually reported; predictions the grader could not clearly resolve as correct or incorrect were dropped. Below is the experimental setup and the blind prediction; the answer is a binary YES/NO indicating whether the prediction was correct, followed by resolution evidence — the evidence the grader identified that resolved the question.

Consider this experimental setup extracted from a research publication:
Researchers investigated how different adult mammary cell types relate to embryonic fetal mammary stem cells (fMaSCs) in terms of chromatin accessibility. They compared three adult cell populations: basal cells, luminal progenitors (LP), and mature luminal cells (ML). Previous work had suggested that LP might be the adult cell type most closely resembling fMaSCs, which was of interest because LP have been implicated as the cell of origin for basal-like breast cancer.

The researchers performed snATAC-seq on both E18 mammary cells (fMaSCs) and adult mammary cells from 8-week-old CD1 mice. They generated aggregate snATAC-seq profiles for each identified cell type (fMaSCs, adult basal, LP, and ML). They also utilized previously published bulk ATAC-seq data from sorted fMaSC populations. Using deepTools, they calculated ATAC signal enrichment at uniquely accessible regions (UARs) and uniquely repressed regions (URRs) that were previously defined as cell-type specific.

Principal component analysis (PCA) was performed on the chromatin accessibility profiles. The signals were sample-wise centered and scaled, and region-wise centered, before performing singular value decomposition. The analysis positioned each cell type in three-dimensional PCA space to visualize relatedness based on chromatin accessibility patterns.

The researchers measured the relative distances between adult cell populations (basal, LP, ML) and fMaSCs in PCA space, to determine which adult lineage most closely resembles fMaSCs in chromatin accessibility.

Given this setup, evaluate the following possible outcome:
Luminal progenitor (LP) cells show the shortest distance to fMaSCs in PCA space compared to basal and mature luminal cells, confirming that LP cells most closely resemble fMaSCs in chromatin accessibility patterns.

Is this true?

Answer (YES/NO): YES